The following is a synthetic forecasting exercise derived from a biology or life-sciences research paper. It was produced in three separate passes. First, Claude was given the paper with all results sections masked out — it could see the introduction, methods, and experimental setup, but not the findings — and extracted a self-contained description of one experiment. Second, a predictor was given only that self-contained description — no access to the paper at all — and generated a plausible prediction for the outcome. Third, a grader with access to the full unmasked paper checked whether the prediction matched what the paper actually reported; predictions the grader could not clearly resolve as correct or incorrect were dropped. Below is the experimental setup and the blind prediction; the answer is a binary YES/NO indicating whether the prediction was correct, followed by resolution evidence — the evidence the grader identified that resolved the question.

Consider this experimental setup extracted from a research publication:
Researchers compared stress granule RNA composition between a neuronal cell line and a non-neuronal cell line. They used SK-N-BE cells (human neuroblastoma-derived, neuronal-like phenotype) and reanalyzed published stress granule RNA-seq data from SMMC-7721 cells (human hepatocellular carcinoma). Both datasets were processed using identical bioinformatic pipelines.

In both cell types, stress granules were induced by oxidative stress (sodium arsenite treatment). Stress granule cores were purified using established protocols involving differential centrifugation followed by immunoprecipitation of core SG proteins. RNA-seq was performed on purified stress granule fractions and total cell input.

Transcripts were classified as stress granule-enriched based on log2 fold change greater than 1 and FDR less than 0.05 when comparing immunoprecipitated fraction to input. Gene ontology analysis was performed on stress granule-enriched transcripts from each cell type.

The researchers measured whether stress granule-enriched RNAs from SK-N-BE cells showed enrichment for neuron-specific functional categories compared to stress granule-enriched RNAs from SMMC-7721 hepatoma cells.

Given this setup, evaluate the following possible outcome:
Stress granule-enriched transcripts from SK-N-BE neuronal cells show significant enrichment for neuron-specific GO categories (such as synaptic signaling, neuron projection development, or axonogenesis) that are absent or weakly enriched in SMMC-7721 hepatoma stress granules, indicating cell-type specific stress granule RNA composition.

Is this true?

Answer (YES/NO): YES